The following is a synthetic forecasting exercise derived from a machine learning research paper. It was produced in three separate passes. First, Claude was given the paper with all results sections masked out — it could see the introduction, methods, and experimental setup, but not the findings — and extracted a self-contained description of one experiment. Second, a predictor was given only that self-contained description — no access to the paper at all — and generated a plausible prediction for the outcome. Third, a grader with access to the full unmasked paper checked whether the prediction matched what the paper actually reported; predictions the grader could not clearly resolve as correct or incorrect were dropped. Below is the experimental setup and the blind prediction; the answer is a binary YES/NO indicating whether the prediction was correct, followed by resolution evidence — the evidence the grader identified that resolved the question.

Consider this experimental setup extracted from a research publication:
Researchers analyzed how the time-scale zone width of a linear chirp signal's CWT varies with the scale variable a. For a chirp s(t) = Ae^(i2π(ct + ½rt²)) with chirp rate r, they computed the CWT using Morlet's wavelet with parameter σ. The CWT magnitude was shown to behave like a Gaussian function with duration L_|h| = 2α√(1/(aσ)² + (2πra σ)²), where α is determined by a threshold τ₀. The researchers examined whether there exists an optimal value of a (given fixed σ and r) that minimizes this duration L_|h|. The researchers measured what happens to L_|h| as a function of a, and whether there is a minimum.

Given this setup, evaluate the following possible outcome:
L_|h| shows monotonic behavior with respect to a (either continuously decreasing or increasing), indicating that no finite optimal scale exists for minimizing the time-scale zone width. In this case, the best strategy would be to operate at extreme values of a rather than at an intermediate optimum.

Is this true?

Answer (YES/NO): NO